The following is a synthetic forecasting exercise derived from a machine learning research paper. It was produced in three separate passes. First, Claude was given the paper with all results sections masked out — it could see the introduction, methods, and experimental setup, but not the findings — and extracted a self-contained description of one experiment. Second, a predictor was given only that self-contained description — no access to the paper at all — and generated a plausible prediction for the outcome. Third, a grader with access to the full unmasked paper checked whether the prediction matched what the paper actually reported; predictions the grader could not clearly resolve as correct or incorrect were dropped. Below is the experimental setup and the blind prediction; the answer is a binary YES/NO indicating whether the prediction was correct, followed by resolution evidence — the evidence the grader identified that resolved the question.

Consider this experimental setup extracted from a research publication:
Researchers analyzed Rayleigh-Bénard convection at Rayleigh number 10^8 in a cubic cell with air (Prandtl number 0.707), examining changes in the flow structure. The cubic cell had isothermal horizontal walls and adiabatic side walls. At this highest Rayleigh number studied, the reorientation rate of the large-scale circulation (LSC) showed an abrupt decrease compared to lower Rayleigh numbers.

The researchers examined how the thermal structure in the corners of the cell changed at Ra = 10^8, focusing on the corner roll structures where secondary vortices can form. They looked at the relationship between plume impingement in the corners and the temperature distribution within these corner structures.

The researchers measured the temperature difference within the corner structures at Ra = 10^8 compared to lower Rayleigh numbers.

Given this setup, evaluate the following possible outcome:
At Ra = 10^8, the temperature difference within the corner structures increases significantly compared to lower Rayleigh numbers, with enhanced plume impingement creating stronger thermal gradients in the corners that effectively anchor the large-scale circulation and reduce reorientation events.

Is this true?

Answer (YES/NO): NO